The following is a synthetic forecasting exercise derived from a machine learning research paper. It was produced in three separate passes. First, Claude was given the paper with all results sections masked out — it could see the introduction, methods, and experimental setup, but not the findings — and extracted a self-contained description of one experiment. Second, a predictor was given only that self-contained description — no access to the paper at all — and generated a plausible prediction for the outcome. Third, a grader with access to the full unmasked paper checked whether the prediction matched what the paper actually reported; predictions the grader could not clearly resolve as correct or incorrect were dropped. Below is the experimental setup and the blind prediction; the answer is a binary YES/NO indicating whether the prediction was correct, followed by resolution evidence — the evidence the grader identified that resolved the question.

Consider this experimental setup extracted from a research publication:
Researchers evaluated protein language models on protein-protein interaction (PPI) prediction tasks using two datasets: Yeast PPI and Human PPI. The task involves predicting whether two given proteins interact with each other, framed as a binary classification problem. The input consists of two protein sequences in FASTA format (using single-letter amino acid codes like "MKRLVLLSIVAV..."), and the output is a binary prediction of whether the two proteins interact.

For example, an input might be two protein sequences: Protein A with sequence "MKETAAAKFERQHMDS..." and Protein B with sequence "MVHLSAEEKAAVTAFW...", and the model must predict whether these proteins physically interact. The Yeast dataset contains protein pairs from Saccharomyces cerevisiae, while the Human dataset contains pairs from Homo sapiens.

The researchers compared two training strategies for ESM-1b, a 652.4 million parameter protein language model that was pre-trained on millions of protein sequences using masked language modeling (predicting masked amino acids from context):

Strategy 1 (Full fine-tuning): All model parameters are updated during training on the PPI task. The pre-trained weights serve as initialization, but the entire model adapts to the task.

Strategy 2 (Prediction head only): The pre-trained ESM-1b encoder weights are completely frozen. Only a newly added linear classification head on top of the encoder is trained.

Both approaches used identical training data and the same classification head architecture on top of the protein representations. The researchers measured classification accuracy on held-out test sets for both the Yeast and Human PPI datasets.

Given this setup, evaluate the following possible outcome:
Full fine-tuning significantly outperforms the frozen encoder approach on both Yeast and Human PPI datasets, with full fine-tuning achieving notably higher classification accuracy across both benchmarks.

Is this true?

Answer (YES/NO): NO